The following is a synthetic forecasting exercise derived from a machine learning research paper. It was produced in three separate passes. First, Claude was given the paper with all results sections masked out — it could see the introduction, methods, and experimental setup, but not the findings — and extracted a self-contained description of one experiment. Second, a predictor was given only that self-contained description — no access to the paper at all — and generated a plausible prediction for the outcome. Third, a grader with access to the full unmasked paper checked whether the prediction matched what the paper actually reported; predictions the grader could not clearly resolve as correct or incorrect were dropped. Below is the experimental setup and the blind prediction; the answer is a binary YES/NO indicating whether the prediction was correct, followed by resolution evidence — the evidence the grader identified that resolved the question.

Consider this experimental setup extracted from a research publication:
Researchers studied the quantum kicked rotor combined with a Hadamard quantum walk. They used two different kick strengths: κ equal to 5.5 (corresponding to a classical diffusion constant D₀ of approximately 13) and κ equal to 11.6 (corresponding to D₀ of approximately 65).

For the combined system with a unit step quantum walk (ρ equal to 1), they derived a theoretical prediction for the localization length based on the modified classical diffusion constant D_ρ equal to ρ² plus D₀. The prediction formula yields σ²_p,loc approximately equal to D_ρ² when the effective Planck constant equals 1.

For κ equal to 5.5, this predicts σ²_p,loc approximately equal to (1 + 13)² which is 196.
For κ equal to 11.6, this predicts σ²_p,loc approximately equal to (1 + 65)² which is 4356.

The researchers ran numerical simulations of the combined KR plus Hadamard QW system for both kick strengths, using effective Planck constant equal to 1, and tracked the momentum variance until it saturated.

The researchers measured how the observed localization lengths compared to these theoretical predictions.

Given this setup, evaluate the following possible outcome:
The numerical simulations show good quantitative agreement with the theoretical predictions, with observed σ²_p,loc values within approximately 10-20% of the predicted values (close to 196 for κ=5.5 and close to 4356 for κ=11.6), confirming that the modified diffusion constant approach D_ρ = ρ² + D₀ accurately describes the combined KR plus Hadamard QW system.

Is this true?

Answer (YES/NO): NO